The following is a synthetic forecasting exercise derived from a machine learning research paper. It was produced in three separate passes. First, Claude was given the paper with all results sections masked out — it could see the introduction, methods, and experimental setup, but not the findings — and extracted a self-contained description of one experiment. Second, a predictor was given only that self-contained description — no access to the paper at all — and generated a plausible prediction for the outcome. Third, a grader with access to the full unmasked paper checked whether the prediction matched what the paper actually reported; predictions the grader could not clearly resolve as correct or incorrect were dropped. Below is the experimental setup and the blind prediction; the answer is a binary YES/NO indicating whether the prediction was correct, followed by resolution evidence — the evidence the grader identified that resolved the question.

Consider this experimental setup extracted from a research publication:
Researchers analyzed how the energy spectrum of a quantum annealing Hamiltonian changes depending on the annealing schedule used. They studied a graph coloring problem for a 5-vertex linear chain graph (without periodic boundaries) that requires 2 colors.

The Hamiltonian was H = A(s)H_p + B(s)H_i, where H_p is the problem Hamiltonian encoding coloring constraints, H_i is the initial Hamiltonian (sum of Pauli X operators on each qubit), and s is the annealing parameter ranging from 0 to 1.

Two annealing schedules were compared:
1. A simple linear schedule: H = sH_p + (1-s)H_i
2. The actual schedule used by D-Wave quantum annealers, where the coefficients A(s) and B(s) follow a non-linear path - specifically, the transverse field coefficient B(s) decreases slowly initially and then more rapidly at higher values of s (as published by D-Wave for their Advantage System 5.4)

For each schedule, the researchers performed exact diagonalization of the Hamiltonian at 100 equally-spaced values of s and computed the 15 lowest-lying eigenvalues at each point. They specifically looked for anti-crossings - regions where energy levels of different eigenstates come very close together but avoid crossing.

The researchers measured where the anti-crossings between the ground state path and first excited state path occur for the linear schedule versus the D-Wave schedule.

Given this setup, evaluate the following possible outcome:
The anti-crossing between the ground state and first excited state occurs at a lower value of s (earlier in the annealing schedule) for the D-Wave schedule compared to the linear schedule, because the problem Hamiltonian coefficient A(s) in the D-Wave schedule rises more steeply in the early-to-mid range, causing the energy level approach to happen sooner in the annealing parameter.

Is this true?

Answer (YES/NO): YES